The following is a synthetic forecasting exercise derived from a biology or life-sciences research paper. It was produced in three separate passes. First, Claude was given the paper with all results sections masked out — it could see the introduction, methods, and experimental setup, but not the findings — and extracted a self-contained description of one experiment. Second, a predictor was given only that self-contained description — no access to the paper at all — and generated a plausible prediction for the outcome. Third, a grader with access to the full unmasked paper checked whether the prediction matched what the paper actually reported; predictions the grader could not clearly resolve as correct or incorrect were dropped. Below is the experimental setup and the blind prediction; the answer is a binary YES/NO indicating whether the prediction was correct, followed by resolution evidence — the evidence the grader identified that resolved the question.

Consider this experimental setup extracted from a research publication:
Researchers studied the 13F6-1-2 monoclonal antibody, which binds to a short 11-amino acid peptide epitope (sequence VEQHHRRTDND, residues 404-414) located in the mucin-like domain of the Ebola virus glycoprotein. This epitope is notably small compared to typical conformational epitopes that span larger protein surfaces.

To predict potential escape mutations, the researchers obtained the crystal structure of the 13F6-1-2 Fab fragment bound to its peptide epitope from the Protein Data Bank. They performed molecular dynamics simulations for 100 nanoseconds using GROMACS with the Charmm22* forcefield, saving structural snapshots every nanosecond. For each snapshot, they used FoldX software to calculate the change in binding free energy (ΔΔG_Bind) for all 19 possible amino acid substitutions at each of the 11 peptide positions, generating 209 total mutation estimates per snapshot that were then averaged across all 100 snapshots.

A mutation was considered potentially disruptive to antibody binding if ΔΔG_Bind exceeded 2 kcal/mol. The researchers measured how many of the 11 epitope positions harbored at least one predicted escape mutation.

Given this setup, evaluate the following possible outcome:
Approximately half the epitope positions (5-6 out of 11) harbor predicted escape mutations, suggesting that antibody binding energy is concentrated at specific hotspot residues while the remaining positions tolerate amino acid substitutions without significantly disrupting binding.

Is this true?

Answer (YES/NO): YES